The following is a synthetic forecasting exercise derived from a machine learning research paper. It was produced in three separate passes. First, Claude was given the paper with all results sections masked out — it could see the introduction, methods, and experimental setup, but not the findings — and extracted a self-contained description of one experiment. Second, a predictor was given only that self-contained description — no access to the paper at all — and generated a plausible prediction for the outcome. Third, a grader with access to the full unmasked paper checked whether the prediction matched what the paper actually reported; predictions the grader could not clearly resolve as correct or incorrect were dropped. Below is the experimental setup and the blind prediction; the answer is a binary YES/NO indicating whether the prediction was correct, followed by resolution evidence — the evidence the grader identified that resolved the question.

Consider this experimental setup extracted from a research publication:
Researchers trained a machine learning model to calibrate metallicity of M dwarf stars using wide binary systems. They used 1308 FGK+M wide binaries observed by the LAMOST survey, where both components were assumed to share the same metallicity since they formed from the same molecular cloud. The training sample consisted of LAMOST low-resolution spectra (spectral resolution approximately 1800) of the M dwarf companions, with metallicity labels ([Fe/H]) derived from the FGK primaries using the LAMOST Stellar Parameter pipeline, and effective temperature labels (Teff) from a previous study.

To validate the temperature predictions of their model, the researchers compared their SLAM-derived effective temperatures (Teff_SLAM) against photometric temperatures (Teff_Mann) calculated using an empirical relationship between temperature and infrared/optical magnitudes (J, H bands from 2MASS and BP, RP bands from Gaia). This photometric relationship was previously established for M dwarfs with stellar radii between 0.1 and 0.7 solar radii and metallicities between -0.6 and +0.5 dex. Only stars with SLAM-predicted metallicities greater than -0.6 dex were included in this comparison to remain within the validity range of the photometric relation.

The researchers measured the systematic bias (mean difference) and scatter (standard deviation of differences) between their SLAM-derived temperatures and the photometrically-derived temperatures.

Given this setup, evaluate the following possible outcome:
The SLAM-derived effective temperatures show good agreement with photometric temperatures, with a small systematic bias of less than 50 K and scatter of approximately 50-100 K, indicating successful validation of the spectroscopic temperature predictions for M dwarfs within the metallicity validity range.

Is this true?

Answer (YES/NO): NO